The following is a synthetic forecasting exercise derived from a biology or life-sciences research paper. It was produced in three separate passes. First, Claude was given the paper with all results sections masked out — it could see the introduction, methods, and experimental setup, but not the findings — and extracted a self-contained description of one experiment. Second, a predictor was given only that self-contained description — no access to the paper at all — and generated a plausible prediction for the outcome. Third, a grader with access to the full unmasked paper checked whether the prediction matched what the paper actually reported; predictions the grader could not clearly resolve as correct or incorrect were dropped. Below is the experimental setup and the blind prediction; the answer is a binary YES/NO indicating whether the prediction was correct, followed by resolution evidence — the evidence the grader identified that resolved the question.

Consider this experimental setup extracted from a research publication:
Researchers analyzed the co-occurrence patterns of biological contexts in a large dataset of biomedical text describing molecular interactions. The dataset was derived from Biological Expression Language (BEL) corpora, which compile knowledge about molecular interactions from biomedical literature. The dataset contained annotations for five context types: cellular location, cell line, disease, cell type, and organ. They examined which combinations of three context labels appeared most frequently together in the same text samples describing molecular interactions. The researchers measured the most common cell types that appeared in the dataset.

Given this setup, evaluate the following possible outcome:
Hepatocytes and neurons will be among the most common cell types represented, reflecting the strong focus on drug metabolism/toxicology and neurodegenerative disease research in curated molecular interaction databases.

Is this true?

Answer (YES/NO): NO